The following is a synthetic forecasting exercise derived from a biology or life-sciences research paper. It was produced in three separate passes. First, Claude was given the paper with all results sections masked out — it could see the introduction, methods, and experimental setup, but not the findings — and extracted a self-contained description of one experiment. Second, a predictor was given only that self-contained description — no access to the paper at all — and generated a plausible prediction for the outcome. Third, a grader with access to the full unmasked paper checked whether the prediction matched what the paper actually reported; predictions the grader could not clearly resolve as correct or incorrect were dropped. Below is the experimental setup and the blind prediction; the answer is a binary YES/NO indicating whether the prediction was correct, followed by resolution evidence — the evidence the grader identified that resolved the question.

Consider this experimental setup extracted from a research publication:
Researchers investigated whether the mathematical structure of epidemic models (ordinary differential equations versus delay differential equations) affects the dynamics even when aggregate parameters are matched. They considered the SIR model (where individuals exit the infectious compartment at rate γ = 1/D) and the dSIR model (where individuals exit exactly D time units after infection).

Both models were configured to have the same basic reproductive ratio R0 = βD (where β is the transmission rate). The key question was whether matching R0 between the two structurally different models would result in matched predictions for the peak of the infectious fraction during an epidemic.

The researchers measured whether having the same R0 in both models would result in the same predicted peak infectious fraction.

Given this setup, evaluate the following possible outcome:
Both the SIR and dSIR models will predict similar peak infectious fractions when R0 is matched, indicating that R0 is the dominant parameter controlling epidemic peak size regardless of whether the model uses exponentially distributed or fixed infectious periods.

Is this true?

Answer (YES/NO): NO